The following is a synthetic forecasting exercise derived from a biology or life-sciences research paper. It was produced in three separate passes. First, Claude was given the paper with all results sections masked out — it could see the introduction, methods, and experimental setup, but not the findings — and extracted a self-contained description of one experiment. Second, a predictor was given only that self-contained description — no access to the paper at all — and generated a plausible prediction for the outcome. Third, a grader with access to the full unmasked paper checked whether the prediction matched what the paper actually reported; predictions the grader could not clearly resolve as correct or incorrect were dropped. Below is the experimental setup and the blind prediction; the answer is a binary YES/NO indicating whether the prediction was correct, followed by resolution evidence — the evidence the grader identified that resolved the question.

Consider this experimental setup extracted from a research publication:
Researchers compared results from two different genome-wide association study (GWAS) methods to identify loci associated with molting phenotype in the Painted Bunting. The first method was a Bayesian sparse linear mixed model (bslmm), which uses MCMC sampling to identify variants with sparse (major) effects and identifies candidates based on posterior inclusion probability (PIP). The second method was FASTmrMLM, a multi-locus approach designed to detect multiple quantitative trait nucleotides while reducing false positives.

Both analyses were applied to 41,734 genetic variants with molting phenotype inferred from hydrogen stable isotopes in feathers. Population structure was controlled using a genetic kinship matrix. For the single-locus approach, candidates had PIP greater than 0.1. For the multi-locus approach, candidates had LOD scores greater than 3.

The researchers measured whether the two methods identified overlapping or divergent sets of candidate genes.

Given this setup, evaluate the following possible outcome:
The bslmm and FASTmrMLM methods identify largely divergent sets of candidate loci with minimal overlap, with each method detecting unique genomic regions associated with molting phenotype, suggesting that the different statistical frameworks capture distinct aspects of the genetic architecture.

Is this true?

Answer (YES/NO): NO